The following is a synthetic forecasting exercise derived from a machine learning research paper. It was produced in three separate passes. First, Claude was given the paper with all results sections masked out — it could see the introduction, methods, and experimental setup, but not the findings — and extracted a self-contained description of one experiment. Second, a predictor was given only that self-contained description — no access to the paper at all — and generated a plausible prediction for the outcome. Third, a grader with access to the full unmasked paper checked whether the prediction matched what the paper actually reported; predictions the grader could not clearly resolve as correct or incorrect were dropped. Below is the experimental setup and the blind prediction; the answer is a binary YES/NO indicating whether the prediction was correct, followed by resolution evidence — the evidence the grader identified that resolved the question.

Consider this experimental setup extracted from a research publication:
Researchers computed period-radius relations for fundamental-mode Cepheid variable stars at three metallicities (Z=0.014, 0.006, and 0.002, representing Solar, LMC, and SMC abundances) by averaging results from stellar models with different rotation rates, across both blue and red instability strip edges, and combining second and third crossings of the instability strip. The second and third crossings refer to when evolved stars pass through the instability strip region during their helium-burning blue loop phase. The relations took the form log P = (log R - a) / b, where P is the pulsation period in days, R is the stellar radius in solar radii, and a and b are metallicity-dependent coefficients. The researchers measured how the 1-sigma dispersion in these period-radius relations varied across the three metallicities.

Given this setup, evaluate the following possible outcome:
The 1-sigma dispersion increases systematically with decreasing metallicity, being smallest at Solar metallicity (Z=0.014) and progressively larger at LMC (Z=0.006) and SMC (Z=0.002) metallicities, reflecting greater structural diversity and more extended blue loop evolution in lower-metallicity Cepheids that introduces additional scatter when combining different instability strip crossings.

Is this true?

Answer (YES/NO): YES